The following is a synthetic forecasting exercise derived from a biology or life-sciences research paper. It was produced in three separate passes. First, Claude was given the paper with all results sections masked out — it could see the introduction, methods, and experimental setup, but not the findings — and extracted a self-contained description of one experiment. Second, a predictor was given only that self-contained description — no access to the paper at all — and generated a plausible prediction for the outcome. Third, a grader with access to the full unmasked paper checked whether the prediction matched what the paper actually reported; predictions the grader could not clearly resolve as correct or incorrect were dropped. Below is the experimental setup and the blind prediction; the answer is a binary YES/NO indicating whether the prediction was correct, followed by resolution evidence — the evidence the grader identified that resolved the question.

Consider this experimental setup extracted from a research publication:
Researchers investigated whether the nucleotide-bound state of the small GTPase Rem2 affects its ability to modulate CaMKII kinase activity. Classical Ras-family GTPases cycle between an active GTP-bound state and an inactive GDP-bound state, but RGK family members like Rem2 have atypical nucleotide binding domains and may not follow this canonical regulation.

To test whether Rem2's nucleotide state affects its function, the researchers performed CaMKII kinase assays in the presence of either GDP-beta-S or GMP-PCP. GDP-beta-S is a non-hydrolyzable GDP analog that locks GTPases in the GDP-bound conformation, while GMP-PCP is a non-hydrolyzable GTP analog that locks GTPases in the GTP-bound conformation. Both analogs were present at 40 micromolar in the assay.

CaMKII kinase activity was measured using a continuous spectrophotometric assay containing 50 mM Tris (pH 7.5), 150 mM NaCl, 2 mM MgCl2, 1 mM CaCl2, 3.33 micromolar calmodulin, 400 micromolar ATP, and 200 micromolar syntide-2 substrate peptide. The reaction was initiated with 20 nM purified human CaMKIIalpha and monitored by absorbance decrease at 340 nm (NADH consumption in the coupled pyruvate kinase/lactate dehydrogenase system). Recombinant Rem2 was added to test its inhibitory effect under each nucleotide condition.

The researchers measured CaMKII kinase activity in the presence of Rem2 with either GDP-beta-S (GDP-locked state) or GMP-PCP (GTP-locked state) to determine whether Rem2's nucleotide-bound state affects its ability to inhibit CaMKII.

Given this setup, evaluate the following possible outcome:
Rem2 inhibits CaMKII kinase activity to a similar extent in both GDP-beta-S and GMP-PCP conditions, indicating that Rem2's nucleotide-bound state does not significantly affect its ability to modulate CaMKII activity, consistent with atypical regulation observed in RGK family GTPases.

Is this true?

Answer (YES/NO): YES